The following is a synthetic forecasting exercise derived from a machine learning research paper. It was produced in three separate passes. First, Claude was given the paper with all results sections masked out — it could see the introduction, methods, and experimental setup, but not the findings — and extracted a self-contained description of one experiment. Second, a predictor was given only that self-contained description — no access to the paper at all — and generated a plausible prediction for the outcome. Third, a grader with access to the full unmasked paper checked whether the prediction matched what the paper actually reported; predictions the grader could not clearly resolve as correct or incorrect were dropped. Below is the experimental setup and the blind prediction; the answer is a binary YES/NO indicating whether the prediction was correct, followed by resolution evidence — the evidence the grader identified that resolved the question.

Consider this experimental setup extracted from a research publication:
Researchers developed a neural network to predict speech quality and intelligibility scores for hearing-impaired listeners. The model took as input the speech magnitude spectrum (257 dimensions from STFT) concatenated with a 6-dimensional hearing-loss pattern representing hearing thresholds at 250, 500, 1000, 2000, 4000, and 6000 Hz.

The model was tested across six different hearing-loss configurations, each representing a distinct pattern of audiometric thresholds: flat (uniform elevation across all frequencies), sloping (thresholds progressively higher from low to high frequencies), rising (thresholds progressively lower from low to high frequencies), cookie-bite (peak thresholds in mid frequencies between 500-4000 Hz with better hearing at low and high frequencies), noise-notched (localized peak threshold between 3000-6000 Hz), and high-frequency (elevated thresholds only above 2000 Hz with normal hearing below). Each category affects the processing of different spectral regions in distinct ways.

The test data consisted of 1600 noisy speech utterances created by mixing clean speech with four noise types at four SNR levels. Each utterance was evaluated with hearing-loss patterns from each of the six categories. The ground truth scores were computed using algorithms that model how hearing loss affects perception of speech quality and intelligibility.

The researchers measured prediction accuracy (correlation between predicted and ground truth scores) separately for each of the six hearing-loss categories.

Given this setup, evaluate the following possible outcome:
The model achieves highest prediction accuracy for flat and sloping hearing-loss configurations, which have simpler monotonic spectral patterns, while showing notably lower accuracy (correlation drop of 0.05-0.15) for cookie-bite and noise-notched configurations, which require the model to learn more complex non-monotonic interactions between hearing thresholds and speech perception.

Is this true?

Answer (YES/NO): NO